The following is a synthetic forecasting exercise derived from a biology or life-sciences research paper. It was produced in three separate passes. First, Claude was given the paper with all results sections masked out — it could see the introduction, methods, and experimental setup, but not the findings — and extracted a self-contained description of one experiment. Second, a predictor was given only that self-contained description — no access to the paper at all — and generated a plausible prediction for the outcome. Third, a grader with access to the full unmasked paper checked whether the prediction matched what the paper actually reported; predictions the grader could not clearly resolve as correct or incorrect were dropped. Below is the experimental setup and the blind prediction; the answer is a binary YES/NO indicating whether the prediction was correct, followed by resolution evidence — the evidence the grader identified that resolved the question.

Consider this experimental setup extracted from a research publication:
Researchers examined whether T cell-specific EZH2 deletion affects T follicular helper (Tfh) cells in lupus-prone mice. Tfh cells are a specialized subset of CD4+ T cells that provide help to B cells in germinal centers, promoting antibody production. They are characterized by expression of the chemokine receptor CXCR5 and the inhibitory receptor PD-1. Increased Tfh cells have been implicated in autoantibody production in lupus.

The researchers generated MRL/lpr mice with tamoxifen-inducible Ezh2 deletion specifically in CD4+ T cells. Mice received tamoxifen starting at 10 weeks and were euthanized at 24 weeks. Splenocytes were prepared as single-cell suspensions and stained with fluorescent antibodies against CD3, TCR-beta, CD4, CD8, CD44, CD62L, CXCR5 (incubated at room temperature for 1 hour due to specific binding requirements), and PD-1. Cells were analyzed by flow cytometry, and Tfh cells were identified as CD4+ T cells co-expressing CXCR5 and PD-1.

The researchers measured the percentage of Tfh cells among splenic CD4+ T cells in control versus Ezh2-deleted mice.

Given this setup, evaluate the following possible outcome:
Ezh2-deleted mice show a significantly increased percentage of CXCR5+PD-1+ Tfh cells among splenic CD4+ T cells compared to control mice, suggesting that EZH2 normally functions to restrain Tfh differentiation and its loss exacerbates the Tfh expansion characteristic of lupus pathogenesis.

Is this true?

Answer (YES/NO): NO